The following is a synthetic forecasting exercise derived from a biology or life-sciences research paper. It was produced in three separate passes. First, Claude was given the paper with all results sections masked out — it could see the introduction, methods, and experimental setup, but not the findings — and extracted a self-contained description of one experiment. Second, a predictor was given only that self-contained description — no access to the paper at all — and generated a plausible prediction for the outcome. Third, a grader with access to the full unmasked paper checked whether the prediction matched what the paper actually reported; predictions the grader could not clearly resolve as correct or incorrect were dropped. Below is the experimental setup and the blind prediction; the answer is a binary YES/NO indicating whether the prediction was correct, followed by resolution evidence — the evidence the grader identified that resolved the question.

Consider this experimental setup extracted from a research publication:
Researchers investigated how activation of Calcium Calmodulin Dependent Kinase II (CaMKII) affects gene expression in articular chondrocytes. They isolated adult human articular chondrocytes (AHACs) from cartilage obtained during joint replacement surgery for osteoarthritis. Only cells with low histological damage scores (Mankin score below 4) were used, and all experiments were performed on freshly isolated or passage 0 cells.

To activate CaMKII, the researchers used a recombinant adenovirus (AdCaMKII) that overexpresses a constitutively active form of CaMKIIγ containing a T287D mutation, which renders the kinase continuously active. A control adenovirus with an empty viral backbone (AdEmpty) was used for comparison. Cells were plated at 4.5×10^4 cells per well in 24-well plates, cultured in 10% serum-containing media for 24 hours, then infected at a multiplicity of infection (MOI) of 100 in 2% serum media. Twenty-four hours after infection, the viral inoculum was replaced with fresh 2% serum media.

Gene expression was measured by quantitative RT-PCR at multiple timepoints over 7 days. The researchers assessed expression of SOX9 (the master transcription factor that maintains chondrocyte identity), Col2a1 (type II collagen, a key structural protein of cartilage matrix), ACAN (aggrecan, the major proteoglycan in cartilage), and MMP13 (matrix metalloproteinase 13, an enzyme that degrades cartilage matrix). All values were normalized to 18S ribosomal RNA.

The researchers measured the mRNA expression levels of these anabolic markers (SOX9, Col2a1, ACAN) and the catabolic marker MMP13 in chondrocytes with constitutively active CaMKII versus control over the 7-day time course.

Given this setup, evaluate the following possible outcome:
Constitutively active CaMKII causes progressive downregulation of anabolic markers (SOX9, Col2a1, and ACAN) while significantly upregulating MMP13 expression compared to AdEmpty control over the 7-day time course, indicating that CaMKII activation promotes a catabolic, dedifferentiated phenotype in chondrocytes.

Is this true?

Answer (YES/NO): NO